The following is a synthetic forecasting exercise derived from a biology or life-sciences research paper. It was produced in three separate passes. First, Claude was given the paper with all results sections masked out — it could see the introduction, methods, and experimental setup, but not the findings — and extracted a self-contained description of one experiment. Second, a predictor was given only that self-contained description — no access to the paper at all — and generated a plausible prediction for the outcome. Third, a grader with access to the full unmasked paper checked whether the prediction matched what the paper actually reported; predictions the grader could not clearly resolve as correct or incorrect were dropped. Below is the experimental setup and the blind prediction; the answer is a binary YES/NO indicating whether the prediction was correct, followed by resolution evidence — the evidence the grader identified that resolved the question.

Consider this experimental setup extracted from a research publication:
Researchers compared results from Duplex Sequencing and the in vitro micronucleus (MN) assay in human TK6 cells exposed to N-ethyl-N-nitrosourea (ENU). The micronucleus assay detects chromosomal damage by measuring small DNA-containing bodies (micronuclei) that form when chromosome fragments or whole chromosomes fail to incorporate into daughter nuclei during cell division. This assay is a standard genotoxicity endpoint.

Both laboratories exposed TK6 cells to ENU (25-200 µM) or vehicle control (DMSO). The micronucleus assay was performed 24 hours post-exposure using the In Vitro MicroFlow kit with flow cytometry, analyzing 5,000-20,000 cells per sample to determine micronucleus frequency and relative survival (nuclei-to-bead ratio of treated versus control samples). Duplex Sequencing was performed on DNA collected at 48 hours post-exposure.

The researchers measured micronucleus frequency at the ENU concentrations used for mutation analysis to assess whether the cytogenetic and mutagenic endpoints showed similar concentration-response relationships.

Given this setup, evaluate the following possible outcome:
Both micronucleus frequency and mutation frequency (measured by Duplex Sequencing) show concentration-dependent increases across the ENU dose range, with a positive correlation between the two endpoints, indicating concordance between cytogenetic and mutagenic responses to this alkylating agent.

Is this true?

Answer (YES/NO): YES